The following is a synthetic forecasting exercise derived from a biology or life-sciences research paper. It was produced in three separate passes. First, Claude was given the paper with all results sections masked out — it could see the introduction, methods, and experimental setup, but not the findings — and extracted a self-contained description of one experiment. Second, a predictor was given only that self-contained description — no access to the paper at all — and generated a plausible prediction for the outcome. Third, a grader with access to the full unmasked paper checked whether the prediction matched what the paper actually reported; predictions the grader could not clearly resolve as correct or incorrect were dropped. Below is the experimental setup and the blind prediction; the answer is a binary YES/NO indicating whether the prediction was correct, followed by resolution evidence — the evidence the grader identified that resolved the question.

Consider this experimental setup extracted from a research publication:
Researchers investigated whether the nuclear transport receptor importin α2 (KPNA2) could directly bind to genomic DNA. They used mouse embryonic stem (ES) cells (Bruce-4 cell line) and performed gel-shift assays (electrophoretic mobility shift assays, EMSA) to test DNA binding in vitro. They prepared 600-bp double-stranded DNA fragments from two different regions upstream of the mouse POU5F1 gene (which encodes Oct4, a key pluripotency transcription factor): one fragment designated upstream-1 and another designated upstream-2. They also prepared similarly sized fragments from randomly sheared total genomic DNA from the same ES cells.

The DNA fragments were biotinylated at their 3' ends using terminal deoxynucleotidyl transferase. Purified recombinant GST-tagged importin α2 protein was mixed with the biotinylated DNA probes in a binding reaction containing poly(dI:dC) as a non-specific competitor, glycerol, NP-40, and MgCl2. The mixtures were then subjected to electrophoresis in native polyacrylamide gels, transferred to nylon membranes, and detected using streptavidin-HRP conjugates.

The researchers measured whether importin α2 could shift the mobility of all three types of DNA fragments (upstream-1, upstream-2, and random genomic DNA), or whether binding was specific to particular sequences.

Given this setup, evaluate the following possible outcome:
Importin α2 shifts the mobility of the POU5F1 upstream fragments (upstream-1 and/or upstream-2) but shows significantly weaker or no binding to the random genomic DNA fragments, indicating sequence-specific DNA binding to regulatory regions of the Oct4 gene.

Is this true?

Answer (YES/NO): NO